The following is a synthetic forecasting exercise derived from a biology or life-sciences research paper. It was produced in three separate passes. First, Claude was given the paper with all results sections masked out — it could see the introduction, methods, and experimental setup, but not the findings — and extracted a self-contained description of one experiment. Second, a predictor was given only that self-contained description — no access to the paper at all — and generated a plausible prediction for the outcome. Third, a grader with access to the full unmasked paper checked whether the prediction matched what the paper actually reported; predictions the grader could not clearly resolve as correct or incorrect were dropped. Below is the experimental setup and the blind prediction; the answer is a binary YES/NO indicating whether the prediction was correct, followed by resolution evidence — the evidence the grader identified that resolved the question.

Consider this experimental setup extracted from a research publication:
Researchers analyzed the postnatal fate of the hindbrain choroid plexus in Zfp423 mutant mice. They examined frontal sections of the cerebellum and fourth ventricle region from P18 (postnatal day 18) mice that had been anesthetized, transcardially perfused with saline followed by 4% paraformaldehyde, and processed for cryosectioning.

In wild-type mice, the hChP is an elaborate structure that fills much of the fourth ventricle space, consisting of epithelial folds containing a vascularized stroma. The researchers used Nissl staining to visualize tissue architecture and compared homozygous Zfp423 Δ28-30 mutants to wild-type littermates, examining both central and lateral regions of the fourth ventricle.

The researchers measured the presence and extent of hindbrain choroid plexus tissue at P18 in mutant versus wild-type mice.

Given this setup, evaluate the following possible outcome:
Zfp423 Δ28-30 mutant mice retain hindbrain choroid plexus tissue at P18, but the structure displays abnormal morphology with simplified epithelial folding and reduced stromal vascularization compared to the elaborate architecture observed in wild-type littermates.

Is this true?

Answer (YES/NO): NO